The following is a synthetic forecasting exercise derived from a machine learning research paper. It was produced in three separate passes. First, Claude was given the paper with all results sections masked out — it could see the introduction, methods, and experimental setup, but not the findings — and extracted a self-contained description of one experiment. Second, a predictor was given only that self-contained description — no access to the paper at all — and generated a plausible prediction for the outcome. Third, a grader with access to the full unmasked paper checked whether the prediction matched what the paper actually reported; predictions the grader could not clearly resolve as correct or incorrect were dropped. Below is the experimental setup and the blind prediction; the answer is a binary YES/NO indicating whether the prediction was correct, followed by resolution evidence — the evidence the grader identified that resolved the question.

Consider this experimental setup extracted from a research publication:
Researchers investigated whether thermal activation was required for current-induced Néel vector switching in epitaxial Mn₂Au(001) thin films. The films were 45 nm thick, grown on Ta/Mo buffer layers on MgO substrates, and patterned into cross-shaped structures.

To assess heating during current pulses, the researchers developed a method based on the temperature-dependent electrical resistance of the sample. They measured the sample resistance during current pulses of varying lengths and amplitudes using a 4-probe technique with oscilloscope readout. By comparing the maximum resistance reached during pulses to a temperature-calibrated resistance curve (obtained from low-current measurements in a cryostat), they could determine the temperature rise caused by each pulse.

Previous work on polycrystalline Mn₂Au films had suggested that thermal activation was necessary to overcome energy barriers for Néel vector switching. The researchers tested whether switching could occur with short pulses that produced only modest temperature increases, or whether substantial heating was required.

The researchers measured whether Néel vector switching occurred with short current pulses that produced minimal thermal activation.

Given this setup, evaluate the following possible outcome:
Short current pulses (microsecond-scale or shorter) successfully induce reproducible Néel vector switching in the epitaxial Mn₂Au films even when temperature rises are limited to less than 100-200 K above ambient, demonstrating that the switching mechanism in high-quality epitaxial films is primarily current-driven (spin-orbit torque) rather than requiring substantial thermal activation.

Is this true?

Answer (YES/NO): YES